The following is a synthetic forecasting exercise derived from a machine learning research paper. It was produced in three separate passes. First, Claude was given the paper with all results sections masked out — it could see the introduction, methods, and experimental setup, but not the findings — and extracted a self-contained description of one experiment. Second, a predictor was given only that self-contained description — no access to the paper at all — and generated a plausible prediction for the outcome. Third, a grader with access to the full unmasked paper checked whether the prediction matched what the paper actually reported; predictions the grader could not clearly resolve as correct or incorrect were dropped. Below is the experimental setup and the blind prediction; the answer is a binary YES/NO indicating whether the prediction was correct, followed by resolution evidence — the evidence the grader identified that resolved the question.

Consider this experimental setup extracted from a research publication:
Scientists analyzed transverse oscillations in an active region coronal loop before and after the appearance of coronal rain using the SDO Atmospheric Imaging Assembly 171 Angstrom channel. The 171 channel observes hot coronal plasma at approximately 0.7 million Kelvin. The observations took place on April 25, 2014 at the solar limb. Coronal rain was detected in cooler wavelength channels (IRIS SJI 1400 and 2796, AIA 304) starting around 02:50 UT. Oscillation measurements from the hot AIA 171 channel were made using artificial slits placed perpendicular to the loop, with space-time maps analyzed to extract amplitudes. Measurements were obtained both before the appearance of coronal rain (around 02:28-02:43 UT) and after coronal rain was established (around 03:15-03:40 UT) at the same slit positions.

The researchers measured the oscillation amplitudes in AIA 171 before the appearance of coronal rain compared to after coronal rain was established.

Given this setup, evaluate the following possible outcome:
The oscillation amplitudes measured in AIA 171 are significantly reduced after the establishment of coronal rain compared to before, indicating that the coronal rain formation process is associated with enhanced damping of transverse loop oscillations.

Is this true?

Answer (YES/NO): NO